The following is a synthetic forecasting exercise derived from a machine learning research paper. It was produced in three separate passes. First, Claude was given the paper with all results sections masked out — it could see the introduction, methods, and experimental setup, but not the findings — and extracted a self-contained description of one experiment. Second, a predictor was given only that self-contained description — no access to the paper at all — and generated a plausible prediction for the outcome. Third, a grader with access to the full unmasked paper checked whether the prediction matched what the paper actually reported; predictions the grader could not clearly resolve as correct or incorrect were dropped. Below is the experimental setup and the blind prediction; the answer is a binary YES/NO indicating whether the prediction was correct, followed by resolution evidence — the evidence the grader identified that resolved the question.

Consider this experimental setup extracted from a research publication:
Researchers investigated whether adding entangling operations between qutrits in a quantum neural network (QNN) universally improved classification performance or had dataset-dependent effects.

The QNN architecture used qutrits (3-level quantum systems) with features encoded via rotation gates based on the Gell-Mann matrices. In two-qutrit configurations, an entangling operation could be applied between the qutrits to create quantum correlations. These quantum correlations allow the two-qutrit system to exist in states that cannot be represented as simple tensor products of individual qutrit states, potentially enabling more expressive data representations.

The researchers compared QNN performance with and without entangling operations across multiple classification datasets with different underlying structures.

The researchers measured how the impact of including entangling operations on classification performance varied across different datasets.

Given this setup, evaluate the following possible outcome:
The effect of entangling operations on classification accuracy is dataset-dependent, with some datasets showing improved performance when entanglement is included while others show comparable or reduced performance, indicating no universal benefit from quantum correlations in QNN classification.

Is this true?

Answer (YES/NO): YES